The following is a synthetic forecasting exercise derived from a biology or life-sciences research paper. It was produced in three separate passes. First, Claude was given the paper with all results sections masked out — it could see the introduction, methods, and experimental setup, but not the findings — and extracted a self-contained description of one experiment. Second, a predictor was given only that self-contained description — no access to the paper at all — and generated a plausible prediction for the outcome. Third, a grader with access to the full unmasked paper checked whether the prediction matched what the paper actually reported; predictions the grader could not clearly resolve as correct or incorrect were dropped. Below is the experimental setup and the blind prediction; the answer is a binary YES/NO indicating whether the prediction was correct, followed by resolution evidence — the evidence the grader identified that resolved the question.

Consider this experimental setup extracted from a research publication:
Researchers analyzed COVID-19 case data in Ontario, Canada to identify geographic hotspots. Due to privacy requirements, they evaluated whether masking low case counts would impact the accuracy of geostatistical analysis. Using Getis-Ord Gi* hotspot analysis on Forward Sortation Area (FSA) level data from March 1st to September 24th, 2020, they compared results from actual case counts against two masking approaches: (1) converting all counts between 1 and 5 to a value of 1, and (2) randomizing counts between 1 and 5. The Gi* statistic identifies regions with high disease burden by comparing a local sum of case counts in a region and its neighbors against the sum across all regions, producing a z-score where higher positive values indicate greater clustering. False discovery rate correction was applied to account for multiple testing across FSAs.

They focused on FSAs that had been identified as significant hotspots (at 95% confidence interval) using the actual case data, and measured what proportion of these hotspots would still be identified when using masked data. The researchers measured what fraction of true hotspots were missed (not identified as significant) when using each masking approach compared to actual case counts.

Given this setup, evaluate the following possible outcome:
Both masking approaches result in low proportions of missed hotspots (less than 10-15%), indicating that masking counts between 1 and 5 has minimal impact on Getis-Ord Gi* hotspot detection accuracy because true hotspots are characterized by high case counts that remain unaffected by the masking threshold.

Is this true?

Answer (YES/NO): NO